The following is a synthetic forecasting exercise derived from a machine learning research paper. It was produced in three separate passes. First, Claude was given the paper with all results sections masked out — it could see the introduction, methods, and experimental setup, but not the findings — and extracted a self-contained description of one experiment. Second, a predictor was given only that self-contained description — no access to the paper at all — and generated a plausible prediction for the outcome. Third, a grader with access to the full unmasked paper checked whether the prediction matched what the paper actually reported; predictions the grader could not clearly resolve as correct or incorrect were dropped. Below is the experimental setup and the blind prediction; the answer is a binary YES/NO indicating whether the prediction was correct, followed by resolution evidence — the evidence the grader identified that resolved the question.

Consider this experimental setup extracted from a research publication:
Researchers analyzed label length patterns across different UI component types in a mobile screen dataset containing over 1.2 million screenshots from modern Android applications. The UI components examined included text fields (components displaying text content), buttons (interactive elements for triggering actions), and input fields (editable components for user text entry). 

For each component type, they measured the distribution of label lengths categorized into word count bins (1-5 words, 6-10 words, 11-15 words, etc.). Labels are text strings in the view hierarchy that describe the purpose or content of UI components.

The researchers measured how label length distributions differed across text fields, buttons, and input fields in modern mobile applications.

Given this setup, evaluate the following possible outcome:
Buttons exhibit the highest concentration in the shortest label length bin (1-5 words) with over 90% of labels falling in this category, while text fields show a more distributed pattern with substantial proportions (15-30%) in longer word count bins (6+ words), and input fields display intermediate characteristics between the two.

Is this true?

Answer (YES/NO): NO